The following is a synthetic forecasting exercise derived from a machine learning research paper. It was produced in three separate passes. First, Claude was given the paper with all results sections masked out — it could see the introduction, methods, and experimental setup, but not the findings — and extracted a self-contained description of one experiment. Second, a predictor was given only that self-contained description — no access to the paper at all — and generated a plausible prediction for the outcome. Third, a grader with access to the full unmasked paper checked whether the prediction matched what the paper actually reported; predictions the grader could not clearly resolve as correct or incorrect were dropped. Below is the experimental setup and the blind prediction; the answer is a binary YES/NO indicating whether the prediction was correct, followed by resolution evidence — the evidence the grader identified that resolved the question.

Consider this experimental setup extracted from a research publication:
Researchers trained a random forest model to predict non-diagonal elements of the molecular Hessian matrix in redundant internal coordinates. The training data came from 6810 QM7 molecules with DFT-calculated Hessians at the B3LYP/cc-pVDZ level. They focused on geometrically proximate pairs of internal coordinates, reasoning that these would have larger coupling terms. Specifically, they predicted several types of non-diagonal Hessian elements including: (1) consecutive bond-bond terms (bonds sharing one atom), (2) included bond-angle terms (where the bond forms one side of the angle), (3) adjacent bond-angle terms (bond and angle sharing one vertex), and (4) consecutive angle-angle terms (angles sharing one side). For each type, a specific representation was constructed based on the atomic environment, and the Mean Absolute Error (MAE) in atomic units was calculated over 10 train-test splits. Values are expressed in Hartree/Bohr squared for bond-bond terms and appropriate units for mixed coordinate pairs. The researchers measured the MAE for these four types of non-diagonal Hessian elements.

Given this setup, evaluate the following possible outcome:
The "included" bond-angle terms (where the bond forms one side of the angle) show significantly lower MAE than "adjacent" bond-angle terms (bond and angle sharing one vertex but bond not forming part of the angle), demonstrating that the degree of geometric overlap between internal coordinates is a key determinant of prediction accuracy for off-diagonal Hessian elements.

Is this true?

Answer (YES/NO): NO